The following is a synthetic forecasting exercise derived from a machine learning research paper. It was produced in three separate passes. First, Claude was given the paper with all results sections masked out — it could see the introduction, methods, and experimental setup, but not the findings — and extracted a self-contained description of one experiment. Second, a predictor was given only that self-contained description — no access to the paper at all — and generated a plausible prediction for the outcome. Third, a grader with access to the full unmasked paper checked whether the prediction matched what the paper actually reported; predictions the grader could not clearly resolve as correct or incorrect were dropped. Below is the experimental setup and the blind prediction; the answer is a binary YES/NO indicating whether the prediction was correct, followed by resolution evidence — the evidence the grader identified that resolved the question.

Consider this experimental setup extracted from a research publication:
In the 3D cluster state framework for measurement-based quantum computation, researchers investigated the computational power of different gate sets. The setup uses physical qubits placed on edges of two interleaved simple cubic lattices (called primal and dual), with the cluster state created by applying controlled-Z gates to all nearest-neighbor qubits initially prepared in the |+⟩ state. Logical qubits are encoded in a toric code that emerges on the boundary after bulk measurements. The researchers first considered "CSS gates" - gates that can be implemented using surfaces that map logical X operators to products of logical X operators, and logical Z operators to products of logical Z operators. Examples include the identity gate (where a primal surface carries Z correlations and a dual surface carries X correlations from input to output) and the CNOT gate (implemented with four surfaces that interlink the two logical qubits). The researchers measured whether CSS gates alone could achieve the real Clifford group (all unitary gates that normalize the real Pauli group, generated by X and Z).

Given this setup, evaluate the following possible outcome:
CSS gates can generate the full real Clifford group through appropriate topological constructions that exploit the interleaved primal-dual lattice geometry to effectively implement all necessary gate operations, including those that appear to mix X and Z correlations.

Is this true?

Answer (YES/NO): NO